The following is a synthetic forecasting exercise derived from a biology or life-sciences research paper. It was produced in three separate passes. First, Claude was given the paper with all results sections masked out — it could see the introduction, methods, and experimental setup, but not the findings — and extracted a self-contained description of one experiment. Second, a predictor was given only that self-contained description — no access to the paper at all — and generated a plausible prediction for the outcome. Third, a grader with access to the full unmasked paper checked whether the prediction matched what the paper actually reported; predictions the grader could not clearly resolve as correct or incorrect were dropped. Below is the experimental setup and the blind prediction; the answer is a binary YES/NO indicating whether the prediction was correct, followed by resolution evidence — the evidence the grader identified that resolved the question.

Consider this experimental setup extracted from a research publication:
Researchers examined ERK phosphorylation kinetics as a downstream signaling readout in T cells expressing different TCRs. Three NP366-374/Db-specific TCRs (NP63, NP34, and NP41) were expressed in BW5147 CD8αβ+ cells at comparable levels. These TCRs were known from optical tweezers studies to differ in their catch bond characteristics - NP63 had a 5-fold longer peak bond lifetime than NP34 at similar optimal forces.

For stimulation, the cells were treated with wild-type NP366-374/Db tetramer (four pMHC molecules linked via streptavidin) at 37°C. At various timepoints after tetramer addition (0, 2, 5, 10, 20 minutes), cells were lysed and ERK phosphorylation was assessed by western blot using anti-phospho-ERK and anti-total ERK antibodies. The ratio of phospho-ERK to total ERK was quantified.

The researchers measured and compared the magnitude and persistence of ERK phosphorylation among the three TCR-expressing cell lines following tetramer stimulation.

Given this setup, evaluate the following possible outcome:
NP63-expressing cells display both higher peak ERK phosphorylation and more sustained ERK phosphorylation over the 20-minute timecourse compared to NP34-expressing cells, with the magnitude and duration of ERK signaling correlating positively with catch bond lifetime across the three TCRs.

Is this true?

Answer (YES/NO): YES